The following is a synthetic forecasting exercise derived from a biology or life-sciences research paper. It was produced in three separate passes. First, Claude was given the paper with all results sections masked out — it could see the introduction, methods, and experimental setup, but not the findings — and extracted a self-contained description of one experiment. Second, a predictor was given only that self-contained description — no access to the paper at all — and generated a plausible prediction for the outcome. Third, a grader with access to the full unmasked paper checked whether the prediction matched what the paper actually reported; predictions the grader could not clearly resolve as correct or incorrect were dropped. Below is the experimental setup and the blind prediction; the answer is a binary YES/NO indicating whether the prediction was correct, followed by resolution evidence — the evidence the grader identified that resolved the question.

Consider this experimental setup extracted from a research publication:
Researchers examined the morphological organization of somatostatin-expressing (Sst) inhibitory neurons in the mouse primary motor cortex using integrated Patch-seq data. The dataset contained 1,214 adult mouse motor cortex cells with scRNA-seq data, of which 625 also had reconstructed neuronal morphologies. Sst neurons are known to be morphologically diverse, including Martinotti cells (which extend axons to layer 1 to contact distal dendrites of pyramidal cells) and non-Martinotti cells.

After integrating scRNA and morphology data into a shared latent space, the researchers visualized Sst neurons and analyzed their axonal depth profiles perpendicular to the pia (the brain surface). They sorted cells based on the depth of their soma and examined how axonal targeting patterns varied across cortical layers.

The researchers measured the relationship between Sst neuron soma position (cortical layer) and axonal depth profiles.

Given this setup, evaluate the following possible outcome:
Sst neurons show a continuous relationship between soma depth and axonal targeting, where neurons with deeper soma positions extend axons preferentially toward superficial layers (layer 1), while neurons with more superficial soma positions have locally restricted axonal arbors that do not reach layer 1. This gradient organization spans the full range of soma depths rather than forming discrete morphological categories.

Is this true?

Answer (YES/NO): NO